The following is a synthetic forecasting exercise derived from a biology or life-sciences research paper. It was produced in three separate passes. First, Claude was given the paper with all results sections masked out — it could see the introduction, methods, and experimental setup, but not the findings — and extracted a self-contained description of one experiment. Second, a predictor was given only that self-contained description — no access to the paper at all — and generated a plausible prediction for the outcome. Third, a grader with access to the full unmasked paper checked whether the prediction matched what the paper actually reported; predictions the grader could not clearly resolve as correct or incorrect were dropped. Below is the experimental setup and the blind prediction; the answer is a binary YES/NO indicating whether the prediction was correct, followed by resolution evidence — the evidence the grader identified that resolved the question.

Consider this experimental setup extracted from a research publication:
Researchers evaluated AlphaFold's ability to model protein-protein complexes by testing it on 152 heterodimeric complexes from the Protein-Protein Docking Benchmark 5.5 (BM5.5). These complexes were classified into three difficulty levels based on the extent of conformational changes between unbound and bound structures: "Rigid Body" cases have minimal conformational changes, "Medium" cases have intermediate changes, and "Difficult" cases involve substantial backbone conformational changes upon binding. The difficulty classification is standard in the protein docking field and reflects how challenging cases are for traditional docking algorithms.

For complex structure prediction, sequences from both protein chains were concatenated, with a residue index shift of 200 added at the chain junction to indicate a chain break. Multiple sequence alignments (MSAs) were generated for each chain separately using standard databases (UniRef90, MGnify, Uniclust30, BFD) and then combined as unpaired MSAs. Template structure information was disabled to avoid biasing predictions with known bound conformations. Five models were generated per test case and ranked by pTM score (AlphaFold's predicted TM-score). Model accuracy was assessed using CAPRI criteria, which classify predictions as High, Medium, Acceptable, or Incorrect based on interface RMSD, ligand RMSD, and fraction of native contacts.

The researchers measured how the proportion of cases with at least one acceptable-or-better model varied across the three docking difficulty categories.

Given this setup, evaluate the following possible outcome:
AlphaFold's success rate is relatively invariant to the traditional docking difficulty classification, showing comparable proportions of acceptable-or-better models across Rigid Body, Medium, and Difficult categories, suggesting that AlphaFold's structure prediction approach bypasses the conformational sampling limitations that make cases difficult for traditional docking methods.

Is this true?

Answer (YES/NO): NO